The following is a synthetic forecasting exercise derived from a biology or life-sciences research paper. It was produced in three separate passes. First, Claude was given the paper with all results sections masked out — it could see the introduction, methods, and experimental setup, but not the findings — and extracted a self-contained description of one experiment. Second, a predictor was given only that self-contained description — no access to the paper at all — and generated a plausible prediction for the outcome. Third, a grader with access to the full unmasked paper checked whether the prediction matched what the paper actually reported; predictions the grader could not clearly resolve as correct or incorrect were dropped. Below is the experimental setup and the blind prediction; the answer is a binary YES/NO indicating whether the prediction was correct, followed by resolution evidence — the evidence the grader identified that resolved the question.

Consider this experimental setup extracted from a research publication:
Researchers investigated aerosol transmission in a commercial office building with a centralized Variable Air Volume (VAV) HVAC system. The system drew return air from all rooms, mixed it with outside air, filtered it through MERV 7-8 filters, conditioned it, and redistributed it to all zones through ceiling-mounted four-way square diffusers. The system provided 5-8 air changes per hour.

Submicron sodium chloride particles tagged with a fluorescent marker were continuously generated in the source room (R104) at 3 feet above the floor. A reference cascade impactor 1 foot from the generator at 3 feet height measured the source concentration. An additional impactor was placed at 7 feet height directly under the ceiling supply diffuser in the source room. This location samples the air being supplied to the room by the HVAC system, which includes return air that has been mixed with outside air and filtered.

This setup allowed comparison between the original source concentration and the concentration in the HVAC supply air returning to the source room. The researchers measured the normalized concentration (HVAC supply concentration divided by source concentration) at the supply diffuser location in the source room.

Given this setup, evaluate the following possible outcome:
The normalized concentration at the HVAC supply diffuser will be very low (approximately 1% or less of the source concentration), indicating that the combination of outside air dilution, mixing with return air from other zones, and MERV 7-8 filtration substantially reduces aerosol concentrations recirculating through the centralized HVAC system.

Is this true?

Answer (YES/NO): NO